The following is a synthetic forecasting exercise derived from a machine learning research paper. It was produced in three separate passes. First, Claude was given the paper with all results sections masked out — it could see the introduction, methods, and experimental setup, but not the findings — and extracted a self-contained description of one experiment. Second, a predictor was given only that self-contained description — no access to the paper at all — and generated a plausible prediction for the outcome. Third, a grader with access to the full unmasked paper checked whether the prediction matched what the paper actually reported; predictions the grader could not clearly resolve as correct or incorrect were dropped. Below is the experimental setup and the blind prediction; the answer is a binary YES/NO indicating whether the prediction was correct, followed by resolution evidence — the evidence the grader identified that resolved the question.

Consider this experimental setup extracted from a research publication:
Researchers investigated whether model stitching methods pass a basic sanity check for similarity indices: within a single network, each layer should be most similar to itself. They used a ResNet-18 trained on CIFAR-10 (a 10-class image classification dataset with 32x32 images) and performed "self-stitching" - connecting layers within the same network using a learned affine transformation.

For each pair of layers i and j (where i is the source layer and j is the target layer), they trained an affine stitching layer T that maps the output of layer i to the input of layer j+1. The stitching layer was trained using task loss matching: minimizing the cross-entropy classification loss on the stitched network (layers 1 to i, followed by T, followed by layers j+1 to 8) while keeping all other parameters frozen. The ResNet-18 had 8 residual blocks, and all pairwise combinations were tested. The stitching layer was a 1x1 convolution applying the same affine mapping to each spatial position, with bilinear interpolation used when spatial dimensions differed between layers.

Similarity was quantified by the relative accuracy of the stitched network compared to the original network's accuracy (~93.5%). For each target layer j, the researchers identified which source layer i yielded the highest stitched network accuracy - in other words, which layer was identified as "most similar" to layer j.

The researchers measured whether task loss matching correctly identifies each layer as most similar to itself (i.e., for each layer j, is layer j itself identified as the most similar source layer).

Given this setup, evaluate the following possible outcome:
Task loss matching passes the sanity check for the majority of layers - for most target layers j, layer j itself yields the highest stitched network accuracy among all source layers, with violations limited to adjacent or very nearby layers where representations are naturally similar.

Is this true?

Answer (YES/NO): NO